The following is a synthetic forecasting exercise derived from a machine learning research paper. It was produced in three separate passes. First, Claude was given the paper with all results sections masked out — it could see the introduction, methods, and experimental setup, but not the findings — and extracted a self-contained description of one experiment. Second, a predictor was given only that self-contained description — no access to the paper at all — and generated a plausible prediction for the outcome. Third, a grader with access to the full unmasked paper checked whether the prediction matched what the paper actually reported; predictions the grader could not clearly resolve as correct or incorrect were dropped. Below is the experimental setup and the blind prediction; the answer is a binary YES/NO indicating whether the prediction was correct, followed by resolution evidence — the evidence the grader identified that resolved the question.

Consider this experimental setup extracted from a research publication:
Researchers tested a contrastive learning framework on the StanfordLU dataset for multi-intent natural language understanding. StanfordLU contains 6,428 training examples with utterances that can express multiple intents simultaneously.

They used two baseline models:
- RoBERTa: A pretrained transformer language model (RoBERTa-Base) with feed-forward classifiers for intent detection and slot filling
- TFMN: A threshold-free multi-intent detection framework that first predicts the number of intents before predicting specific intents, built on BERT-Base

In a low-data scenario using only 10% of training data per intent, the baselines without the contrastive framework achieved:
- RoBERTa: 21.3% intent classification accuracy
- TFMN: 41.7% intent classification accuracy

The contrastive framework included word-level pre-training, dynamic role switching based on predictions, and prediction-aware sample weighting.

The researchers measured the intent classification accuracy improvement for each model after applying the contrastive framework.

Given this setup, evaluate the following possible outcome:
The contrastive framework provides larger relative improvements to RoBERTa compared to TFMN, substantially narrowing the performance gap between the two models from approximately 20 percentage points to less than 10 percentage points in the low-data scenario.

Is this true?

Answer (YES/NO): NO